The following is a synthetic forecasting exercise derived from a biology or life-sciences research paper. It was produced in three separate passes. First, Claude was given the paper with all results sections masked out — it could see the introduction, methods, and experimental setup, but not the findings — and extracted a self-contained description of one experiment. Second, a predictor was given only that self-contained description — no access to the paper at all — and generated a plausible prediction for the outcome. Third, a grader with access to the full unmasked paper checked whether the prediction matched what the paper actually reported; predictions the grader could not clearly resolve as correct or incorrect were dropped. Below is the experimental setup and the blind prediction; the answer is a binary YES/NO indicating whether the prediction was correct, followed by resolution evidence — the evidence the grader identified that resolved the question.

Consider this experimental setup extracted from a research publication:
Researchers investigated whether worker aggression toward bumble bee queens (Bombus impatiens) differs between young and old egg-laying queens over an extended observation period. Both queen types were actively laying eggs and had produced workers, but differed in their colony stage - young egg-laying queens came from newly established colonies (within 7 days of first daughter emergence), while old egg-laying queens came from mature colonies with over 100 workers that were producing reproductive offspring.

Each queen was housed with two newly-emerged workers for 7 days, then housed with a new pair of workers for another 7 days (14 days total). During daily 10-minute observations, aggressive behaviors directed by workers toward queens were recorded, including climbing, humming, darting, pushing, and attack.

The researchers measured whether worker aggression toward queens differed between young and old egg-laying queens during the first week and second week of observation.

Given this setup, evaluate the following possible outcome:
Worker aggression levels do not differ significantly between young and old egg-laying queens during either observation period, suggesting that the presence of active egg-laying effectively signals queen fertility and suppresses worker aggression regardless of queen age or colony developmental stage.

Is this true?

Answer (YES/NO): NO